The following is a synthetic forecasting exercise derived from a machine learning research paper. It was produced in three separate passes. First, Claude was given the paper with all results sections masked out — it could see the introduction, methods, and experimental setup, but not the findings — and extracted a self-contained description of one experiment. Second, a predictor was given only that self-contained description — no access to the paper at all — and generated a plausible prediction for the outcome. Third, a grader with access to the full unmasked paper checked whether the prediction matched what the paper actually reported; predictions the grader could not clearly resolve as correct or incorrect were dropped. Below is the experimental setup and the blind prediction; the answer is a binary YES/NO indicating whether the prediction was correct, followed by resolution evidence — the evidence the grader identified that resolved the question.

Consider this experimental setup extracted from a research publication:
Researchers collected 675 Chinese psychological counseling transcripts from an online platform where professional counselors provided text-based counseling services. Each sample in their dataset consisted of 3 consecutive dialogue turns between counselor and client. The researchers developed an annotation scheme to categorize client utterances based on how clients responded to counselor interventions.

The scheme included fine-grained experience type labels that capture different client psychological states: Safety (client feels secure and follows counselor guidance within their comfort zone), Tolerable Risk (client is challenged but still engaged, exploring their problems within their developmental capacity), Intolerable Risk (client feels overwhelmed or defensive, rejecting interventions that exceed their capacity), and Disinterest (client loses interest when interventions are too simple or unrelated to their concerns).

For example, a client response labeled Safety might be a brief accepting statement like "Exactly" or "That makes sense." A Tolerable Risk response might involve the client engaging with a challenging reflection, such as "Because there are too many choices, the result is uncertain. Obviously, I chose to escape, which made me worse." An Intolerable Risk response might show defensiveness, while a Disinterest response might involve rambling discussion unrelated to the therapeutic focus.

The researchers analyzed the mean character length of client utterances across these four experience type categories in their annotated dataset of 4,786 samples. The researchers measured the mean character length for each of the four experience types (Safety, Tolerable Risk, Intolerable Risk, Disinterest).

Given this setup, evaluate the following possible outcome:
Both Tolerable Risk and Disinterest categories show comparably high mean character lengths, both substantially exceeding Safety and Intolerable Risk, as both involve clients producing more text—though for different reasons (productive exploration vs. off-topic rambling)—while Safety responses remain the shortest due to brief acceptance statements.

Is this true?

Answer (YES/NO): YES